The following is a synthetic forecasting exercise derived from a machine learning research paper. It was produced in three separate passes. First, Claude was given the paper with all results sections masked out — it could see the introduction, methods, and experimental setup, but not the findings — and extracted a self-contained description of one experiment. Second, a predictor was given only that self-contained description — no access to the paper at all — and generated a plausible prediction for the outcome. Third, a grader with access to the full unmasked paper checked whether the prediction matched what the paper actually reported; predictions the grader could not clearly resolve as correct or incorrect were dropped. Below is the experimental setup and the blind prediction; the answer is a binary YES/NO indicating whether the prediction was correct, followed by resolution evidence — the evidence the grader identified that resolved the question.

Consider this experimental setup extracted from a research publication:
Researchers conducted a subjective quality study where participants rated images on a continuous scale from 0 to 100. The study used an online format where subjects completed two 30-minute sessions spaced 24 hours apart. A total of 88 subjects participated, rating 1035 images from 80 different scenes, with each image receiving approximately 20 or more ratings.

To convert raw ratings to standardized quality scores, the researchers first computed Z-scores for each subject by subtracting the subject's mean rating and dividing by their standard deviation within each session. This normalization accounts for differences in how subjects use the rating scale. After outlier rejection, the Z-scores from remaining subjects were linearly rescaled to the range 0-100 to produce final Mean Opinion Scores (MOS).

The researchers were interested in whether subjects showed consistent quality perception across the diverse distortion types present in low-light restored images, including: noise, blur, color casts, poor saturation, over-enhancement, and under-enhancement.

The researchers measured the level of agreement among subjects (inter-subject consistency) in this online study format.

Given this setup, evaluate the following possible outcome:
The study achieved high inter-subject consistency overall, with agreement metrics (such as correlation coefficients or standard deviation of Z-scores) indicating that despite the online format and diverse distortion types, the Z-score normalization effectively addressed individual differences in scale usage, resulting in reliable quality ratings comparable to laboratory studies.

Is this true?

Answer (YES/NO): YES